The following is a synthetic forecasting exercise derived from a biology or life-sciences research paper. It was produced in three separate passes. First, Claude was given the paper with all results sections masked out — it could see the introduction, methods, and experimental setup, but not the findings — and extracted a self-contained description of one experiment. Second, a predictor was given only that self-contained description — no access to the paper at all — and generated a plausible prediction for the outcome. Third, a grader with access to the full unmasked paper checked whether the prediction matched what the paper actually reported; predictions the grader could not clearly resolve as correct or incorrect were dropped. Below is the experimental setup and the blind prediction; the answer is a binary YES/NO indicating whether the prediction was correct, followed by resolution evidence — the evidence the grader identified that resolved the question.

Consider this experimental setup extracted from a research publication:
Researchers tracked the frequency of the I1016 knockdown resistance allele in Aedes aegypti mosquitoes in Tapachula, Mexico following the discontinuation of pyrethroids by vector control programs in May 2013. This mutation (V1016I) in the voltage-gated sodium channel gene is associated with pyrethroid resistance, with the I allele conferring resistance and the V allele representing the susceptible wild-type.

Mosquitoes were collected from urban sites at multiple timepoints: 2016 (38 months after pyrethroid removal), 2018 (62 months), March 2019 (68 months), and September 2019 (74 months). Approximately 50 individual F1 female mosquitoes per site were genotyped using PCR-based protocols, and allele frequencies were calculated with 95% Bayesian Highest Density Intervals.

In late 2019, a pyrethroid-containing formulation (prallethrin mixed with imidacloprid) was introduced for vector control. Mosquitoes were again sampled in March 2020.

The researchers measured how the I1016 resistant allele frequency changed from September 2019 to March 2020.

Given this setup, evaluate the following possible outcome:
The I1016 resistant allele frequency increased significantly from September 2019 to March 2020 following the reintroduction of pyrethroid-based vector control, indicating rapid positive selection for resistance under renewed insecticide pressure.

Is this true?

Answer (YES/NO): YES